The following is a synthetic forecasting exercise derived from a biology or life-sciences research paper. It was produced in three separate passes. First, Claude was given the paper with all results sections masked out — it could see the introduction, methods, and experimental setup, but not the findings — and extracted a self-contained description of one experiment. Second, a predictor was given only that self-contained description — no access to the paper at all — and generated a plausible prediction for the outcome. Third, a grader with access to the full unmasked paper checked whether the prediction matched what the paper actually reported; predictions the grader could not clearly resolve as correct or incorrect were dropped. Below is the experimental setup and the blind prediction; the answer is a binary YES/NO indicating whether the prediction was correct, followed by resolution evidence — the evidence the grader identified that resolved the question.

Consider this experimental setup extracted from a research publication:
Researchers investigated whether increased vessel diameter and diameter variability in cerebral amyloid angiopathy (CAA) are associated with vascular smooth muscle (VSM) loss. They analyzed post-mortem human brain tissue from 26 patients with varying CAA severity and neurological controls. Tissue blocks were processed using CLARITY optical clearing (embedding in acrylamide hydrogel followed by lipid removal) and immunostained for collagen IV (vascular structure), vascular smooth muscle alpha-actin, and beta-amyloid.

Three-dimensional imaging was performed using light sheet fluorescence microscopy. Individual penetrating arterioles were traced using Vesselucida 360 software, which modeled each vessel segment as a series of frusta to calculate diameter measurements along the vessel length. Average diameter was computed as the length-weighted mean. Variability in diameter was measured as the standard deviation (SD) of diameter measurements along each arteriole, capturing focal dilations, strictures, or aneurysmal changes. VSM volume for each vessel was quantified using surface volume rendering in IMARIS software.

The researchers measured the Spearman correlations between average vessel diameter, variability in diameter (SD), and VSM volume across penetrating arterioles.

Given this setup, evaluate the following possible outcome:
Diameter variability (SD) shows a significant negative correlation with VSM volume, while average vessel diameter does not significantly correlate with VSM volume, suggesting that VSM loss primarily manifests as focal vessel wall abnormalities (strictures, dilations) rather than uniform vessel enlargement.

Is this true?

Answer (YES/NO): NO